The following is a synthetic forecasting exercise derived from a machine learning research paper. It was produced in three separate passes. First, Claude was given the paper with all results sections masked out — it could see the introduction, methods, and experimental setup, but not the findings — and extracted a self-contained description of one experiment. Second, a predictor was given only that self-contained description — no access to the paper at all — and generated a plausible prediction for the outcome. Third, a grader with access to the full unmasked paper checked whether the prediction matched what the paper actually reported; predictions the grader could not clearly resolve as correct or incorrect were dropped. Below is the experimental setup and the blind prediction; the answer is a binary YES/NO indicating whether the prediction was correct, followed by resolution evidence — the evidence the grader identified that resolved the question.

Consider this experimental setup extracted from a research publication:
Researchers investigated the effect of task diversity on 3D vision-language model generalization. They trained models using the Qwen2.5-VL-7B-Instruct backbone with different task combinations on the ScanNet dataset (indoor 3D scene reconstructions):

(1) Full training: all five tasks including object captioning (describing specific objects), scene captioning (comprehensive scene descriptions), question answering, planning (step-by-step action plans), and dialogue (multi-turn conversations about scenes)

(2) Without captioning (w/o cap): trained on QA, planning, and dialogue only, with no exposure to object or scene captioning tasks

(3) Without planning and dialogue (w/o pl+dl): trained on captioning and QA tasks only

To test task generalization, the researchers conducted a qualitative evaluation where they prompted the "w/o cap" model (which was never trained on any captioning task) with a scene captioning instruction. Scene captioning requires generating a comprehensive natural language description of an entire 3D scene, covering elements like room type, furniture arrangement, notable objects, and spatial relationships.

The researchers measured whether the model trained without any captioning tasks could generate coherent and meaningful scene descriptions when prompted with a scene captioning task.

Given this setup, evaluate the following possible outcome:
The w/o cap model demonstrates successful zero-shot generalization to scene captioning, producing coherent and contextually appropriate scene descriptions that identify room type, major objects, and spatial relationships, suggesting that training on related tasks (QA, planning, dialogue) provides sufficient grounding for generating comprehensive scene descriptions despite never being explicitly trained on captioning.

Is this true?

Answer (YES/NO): NO